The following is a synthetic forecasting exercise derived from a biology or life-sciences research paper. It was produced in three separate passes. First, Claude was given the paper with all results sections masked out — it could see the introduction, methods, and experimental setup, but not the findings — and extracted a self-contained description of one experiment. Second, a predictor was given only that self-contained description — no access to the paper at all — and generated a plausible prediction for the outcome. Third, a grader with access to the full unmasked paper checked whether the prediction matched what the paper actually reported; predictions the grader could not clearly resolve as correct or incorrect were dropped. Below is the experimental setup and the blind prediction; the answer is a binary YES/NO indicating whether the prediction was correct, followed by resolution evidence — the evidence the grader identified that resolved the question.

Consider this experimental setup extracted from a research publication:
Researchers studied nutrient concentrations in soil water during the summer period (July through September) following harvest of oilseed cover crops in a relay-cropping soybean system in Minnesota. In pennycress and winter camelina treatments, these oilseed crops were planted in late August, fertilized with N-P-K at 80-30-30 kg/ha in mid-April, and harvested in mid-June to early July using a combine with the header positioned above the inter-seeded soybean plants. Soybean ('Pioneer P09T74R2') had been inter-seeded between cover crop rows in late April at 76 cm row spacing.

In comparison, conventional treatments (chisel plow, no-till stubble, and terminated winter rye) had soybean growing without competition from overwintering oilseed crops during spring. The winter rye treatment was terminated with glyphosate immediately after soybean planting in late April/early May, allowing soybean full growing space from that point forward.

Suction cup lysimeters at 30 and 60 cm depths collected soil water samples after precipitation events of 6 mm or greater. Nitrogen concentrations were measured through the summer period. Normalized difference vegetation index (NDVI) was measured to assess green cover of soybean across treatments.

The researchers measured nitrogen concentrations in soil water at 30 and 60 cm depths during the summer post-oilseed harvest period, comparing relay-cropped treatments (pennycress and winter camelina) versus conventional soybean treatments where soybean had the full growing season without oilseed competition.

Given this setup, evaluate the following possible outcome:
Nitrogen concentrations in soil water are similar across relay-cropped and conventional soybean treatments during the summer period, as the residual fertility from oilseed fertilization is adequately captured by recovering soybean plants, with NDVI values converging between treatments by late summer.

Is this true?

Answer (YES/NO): NO